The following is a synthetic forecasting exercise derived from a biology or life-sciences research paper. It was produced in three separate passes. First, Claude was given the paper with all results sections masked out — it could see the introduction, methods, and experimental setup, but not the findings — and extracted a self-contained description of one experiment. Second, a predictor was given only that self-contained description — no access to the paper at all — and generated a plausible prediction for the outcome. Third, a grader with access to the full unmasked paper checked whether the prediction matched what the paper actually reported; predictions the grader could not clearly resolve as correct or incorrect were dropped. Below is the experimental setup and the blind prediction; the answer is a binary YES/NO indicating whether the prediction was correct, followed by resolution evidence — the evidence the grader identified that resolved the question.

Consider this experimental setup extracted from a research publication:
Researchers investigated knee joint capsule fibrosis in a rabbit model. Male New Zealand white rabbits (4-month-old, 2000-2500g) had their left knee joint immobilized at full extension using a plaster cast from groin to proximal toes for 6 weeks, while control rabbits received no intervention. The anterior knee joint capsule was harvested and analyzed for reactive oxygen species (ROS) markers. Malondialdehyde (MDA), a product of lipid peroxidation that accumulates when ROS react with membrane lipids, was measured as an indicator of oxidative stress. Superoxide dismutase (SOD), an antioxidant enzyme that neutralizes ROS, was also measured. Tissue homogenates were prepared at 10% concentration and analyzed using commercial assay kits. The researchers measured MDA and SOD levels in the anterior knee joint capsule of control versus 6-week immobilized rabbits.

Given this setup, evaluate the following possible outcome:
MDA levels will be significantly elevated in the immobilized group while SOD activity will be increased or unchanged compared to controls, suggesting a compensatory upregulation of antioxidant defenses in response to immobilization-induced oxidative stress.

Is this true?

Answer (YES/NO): NO